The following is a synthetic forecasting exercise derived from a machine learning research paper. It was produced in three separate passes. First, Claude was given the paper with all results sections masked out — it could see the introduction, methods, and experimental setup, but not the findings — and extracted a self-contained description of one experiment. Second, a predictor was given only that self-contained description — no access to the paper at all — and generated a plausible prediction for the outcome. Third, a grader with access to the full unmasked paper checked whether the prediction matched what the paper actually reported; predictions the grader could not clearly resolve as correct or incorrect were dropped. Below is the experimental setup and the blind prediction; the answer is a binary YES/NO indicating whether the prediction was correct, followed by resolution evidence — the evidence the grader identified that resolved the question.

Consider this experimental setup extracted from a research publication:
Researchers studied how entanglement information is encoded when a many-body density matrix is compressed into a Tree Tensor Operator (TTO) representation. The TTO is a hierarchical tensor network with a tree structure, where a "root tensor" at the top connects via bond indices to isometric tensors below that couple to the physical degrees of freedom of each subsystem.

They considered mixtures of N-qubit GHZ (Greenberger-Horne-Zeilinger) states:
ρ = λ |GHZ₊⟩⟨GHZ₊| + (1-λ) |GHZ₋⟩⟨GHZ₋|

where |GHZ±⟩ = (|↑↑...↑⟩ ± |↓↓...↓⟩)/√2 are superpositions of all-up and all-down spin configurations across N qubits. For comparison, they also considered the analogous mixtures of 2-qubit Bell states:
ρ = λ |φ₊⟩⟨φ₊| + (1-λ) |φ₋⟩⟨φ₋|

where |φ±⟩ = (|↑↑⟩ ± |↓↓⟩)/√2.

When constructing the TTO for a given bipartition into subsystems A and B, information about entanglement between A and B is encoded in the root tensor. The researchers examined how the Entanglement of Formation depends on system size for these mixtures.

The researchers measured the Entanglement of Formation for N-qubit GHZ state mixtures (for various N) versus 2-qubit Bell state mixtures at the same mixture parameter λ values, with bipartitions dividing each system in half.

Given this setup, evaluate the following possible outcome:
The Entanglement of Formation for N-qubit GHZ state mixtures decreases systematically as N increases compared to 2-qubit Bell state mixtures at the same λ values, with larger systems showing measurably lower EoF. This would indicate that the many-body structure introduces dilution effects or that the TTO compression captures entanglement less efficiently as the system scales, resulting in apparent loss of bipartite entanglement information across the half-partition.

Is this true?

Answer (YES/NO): NO